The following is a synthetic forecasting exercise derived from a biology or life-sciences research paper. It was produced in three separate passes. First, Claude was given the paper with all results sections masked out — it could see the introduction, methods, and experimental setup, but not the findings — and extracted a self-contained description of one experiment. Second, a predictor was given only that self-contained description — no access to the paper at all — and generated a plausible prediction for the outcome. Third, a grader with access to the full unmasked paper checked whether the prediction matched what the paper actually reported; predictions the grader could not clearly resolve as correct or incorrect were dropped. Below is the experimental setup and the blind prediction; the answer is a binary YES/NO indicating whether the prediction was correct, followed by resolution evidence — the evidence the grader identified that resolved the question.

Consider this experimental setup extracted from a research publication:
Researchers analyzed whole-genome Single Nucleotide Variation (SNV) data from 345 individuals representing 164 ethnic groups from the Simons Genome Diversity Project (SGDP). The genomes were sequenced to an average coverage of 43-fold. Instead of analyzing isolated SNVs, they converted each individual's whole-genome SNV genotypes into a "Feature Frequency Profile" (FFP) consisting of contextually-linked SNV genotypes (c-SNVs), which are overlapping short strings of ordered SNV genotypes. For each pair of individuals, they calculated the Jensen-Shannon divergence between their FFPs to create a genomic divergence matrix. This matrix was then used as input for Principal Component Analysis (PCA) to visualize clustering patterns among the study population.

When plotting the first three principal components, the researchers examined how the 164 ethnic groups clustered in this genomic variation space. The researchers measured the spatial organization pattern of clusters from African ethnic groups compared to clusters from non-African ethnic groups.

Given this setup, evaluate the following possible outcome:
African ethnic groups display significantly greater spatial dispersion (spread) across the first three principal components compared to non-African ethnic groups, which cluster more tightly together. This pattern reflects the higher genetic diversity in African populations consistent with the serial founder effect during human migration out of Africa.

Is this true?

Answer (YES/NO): YES